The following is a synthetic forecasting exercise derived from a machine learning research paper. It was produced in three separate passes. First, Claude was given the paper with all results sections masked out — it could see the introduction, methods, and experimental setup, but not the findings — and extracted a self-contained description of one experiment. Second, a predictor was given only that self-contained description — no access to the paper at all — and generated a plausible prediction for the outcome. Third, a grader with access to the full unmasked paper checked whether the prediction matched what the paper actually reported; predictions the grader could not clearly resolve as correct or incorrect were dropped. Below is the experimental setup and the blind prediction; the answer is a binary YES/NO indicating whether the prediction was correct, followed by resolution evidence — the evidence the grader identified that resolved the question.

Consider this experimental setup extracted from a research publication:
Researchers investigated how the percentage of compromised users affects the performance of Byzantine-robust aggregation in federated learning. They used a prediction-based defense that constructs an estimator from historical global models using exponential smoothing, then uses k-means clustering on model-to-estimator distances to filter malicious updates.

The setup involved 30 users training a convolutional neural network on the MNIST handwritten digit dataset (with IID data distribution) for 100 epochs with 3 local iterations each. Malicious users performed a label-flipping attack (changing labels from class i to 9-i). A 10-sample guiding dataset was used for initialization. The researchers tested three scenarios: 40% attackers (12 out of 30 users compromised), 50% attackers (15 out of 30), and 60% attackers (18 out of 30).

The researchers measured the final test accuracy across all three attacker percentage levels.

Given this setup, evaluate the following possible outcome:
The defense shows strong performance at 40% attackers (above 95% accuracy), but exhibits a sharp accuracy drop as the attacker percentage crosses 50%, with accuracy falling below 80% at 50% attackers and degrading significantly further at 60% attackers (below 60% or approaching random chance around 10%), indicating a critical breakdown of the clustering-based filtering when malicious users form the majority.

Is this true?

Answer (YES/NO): NO